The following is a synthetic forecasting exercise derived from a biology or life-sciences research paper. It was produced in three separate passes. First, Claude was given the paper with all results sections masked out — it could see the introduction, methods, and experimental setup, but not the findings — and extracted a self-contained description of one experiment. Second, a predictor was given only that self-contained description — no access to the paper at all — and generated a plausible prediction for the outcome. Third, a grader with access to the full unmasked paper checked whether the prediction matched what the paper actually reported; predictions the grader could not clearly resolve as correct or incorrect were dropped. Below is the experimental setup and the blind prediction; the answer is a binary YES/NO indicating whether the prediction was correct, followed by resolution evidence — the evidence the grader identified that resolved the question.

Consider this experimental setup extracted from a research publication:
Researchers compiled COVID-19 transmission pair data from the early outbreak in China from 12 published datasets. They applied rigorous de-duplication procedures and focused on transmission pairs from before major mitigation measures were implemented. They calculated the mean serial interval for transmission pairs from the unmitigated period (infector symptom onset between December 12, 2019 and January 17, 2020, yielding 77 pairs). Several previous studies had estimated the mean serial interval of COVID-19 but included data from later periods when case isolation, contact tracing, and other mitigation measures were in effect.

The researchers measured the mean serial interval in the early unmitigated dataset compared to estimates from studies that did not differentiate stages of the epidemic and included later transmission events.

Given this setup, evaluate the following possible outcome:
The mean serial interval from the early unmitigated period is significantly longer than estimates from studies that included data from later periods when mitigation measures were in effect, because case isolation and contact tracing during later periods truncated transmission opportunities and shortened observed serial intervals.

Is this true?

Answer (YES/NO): YES